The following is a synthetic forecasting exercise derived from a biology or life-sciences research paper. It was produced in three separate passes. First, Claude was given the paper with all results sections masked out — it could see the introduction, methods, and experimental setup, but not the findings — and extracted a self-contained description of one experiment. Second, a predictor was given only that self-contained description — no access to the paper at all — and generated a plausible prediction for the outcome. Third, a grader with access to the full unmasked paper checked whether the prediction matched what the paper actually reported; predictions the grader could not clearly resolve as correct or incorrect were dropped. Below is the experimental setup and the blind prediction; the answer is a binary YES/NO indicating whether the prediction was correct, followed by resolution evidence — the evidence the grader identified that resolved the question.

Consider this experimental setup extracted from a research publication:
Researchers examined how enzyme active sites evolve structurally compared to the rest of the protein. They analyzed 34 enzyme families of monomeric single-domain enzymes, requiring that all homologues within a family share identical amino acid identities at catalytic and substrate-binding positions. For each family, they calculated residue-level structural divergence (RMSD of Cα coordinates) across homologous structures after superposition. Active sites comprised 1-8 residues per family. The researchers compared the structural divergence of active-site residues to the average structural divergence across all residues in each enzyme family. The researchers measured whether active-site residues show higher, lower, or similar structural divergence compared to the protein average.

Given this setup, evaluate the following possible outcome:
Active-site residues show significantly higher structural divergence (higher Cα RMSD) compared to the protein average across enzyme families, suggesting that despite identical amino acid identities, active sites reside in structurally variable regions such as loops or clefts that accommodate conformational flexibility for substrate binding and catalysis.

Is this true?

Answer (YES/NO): NO